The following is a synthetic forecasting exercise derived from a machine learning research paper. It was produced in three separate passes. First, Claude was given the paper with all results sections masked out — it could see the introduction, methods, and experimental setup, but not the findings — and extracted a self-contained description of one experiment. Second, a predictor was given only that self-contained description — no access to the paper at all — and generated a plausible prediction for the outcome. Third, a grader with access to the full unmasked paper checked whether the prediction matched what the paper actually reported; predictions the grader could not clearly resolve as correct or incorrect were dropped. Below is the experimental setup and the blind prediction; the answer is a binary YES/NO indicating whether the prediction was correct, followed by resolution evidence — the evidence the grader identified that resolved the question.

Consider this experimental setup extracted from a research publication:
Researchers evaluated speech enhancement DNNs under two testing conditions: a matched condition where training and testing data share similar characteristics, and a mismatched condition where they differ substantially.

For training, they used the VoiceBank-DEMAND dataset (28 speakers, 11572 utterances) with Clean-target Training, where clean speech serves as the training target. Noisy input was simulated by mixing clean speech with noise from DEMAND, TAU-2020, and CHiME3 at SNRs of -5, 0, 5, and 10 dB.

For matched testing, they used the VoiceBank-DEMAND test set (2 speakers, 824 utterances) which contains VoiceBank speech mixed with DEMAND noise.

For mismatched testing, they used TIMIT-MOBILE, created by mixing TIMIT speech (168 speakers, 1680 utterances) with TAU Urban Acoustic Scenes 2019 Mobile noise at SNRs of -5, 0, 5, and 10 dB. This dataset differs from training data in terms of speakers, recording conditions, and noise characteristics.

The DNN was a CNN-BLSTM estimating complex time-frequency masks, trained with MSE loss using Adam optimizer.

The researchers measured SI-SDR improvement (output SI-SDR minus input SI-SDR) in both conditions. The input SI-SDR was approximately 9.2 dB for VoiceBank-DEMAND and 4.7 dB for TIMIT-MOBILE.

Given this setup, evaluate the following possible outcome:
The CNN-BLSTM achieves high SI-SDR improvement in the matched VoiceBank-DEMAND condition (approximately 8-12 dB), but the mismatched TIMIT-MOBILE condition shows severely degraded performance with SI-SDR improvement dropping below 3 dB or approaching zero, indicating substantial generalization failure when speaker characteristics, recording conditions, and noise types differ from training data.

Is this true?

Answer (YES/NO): NO